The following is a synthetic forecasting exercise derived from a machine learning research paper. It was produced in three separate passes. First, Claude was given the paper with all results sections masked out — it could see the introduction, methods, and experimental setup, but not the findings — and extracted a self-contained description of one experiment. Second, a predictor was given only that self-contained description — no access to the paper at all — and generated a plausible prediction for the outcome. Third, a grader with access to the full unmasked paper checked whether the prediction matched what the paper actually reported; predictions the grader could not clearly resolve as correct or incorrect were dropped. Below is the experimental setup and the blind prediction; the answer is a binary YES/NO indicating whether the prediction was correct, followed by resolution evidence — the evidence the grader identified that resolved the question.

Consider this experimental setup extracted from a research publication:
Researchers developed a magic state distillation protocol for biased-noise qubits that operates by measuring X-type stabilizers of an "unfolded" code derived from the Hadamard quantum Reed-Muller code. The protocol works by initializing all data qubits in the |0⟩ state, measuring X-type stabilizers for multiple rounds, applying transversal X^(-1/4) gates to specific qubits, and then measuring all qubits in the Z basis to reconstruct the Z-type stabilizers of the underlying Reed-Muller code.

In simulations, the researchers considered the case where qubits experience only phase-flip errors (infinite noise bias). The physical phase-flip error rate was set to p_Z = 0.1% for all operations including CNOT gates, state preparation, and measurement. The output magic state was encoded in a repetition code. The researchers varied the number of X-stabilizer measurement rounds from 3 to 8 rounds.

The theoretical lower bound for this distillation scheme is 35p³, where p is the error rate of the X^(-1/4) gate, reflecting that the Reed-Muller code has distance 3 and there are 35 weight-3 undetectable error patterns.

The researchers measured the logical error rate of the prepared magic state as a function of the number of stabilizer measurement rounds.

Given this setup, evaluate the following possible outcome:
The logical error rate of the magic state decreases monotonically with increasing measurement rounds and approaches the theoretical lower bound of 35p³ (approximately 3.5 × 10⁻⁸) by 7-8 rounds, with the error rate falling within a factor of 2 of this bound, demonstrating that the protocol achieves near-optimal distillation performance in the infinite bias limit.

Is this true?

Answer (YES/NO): NO